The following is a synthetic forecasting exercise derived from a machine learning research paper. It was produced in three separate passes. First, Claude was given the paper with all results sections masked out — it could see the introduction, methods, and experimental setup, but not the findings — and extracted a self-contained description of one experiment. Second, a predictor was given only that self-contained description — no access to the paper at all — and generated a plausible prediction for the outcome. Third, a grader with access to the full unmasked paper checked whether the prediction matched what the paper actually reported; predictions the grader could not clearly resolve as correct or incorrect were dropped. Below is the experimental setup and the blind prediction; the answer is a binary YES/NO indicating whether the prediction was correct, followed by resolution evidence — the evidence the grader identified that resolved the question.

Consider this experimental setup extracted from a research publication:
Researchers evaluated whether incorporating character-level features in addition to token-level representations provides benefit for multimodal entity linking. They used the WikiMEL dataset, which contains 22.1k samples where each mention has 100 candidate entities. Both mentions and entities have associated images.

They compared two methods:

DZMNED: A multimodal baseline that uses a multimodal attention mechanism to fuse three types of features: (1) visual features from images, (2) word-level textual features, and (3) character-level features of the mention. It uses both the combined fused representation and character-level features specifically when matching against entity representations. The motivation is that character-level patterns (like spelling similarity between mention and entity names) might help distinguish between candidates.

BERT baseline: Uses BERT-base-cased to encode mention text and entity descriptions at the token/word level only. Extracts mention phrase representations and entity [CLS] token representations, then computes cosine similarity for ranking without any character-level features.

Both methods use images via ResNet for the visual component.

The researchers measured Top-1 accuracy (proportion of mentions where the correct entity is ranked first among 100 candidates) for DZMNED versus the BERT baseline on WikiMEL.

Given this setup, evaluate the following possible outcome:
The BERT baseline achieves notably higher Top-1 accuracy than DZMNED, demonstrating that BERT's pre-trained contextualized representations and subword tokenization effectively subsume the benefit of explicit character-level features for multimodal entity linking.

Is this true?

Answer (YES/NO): NO